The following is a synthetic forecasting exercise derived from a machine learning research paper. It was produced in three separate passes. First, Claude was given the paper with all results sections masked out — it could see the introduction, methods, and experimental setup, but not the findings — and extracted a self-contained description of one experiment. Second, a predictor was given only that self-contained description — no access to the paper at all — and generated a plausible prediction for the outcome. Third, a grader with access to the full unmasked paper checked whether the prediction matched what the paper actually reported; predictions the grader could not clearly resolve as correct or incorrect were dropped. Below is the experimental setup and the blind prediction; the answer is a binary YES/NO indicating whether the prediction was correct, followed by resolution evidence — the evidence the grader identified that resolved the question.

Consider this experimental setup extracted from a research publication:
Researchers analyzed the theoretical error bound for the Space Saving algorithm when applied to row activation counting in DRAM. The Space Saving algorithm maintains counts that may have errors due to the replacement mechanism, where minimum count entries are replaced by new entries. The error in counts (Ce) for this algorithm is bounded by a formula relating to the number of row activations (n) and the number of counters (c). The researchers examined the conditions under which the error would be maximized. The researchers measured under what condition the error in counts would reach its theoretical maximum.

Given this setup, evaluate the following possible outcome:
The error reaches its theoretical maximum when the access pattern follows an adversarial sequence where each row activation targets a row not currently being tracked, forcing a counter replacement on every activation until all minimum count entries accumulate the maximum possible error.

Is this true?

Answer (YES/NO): NO